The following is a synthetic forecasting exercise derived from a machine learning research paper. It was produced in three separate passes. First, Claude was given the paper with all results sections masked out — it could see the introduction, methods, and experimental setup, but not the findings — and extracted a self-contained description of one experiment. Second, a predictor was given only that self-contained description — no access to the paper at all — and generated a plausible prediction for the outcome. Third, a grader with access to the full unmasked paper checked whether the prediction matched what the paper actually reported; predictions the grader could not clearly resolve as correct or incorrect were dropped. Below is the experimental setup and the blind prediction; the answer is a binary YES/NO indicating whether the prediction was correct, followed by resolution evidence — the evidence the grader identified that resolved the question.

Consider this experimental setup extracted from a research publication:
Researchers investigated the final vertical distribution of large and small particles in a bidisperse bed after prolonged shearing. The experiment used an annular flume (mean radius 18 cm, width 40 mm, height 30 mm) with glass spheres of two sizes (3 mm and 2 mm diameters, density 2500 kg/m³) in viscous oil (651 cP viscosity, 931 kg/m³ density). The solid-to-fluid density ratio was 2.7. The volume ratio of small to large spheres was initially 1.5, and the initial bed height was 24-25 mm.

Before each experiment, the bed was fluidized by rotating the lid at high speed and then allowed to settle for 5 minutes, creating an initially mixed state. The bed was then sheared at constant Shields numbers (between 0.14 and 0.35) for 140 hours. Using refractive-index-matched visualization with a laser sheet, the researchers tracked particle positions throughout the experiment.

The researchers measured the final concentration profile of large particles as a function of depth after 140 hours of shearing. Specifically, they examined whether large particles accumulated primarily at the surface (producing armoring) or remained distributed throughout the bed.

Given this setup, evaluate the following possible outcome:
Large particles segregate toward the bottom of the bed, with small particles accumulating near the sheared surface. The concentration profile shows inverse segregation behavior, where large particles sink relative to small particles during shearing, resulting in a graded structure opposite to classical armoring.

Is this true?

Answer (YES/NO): NO